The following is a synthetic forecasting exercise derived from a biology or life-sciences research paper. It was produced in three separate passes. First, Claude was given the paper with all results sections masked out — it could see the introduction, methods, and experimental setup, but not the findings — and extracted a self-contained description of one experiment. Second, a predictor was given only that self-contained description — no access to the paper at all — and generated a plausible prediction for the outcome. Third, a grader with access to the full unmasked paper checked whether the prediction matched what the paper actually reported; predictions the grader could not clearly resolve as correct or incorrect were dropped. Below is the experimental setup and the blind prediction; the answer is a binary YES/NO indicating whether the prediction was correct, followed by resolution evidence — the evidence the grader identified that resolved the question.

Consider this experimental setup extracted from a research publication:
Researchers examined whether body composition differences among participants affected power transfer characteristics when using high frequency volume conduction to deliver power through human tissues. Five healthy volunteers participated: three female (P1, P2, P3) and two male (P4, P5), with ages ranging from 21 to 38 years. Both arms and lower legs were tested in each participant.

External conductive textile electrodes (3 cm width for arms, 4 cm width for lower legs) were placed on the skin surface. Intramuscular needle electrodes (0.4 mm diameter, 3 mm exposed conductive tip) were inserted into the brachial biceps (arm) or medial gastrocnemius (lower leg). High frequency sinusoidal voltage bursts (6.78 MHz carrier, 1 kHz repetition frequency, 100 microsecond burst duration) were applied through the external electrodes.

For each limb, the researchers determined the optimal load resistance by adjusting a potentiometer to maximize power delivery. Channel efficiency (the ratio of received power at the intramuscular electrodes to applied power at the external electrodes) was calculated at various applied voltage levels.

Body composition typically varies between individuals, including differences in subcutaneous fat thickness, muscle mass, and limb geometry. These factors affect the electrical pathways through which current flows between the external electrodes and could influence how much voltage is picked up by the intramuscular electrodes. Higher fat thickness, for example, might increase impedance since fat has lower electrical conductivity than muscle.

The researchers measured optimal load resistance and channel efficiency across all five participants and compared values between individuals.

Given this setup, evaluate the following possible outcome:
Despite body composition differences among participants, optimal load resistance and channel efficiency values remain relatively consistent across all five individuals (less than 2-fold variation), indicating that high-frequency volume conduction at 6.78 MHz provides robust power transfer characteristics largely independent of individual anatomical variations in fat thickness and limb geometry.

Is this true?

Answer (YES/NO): NO